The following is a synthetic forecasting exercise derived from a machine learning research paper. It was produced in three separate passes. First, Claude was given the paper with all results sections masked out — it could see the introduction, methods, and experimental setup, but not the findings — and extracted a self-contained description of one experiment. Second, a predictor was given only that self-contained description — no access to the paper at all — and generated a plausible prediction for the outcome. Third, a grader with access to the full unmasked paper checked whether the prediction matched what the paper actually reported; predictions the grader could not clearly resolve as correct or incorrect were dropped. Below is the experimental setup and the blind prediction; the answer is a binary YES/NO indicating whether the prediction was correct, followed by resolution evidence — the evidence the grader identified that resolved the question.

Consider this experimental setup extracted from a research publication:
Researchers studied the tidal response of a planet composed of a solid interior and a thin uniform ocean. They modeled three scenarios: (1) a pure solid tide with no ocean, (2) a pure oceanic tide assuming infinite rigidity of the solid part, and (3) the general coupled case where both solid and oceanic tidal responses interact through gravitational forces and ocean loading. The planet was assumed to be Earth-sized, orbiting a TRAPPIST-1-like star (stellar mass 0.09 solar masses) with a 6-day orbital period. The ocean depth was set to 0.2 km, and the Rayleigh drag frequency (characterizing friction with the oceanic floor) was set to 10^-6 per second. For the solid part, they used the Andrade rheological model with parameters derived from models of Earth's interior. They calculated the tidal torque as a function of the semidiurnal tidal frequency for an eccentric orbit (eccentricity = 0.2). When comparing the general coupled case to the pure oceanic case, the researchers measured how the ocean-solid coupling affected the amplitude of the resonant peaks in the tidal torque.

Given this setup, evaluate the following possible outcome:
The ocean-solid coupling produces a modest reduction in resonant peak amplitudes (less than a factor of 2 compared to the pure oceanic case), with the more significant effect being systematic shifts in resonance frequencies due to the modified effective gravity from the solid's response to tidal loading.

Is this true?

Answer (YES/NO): NO